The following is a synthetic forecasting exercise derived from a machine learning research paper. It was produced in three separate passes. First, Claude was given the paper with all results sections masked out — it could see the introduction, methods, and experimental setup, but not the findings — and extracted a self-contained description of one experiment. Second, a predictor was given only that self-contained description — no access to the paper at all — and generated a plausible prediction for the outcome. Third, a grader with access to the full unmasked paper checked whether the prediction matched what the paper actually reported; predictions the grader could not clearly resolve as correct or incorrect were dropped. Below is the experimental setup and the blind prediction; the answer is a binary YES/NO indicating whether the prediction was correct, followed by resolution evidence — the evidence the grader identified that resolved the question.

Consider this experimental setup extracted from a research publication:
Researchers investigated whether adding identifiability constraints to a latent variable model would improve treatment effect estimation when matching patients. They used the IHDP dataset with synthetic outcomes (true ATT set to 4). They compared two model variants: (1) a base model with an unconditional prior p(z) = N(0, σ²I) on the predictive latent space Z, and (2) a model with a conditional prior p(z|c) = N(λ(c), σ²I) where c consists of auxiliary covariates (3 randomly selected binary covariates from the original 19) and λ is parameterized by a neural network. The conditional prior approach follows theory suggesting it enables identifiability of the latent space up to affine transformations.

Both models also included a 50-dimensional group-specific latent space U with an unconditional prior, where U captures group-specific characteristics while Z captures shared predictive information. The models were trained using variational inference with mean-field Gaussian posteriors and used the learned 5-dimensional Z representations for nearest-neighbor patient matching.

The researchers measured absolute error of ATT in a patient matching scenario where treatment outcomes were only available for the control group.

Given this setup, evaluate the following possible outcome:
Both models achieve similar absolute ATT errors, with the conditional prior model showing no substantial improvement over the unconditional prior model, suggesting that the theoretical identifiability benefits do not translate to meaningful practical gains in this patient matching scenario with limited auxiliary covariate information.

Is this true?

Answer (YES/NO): YES